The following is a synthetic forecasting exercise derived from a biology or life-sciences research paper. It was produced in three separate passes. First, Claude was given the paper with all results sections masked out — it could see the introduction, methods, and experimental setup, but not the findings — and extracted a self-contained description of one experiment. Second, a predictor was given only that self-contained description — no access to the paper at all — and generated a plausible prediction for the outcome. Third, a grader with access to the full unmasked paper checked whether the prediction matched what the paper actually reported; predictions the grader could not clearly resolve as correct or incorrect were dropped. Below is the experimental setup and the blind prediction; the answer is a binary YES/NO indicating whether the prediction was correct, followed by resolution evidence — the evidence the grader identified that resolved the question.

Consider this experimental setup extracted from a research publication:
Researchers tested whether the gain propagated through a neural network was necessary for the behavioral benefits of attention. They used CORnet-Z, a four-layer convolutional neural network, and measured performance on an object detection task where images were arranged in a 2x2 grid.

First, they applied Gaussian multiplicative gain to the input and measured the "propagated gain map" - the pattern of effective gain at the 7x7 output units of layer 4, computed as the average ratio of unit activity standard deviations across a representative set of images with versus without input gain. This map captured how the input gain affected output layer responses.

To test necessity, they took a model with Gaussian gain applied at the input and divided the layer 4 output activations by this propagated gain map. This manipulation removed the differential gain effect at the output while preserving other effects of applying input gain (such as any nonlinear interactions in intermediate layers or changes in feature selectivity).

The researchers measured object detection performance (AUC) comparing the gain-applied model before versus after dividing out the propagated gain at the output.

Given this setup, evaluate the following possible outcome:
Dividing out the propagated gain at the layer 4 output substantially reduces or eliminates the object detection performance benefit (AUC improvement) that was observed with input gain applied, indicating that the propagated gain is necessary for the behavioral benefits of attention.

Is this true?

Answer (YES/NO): YES